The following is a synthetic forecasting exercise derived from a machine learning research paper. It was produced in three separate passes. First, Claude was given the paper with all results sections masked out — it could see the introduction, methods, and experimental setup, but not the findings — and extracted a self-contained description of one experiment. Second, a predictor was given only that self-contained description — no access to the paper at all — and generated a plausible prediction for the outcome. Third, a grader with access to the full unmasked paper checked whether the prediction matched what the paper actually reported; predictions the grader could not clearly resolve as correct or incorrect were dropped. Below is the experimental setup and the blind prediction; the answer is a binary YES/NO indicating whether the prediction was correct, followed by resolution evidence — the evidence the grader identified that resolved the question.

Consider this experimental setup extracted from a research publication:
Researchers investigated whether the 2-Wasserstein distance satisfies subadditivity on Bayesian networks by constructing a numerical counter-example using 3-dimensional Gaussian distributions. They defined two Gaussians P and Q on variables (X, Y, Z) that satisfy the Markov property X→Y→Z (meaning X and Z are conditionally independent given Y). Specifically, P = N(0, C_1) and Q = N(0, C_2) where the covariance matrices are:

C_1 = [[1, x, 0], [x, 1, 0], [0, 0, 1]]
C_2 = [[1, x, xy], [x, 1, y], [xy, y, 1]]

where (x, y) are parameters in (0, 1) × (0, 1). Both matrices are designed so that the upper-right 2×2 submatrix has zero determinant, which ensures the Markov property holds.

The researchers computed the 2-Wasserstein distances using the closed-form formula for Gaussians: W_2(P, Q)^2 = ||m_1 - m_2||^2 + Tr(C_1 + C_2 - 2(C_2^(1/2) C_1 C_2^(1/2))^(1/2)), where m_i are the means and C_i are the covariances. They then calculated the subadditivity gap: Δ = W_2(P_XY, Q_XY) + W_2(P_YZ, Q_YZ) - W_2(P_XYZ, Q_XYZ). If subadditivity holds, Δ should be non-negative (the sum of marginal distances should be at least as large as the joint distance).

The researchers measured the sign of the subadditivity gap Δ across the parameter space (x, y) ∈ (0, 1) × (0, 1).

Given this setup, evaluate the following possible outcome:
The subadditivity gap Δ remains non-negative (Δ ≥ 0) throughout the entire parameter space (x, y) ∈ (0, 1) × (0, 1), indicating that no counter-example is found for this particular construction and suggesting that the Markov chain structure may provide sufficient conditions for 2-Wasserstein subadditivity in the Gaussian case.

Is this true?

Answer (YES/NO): NO